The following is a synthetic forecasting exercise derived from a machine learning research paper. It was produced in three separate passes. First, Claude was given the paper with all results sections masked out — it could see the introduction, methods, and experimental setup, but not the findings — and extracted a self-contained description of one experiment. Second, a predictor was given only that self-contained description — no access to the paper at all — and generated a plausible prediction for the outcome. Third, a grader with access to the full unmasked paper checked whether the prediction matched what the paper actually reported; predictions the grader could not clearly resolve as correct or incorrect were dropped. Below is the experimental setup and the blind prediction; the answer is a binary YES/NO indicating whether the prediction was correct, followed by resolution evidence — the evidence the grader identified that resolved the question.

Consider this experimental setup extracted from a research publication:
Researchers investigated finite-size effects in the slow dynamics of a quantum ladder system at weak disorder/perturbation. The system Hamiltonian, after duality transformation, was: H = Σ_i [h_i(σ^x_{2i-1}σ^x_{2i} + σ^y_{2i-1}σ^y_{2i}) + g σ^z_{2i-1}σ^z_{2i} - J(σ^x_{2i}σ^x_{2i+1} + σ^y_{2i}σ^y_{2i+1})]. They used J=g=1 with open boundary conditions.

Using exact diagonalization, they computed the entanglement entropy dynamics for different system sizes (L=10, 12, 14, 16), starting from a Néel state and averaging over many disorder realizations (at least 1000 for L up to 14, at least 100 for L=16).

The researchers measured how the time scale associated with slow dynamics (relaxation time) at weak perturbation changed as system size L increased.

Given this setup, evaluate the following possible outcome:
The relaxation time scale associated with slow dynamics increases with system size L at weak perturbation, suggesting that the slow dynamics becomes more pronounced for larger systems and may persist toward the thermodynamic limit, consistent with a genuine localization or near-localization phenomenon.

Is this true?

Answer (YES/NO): NO